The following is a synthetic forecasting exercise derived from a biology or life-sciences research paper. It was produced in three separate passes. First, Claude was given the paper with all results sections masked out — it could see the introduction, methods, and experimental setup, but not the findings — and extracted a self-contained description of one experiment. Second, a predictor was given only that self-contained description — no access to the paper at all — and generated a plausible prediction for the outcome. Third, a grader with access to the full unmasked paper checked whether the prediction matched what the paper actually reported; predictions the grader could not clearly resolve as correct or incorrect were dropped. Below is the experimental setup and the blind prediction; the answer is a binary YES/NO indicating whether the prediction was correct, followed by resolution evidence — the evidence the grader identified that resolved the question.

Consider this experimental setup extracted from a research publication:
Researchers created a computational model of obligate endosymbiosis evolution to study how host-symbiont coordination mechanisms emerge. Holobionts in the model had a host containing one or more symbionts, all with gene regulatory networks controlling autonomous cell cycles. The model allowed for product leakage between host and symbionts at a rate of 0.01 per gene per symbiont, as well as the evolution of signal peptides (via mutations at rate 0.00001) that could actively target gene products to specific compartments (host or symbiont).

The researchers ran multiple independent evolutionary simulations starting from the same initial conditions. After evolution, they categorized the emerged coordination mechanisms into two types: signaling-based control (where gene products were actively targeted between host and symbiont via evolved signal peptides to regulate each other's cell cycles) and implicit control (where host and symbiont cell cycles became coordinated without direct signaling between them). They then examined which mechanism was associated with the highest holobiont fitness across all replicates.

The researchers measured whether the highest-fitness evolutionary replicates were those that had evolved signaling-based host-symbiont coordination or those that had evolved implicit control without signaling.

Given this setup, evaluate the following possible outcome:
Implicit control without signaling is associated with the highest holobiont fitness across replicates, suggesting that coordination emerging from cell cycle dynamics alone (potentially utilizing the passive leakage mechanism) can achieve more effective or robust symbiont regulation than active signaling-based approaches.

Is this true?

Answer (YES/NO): NO